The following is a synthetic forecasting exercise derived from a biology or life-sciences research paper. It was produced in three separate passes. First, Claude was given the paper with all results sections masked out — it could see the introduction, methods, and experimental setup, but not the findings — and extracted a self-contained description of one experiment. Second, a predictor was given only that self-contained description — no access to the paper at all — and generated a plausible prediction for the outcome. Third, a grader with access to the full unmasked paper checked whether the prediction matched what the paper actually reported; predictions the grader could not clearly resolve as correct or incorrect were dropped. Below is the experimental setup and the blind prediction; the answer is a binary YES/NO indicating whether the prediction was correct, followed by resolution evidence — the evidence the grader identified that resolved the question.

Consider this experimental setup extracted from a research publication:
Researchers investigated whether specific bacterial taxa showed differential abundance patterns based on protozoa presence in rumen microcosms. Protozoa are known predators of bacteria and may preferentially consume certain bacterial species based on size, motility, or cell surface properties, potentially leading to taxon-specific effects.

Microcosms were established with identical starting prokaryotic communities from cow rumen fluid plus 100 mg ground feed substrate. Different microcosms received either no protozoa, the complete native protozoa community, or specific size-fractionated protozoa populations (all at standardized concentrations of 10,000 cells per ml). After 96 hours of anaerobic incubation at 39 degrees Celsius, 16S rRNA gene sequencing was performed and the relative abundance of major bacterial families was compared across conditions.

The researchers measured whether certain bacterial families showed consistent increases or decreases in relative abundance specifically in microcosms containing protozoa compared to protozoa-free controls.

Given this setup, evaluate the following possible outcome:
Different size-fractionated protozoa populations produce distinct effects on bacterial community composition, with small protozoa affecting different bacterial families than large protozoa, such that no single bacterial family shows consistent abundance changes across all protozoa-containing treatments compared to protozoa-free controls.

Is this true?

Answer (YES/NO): NO